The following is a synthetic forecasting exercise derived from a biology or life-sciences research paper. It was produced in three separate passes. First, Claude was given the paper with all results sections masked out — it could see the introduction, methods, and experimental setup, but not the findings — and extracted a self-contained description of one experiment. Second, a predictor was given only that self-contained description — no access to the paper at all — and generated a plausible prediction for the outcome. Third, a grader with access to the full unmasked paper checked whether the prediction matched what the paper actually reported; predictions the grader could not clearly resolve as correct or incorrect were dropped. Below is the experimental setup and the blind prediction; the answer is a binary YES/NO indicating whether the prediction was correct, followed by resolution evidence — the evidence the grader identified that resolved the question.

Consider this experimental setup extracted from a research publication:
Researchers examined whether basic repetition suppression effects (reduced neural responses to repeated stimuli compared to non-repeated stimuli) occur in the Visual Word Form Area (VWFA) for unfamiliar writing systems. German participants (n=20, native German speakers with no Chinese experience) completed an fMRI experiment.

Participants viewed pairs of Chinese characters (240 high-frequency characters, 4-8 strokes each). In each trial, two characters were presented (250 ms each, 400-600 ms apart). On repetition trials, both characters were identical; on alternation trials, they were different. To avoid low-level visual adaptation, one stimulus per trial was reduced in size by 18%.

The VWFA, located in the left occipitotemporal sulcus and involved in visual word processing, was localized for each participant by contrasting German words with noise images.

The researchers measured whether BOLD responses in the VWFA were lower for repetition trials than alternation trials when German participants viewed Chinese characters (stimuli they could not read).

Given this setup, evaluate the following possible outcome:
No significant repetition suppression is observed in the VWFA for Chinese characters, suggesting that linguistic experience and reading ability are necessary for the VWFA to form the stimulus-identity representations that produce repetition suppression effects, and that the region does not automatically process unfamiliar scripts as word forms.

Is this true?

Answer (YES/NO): YES